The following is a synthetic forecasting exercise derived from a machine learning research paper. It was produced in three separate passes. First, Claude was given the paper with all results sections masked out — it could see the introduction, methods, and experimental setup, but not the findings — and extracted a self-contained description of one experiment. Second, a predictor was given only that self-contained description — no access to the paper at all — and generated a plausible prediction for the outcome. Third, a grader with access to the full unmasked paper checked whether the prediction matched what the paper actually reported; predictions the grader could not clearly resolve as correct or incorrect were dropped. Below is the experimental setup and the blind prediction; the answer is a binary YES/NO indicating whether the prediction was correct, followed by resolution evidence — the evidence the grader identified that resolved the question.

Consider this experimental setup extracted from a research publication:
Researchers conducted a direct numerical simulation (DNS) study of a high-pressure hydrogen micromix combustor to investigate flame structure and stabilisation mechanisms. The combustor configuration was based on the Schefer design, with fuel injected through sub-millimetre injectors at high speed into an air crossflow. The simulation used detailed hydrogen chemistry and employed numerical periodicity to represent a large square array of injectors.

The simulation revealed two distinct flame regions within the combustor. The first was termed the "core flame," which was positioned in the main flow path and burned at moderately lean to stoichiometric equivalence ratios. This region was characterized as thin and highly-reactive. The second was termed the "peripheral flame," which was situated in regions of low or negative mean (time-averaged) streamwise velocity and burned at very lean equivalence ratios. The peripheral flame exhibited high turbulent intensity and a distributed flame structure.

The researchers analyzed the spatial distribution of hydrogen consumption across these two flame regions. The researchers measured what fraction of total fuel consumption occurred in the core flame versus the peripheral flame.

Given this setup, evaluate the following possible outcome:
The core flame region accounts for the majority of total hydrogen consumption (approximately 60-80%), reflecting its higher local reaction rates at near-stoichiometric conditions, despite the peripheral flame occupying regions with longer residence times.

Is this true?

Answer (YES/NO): NO